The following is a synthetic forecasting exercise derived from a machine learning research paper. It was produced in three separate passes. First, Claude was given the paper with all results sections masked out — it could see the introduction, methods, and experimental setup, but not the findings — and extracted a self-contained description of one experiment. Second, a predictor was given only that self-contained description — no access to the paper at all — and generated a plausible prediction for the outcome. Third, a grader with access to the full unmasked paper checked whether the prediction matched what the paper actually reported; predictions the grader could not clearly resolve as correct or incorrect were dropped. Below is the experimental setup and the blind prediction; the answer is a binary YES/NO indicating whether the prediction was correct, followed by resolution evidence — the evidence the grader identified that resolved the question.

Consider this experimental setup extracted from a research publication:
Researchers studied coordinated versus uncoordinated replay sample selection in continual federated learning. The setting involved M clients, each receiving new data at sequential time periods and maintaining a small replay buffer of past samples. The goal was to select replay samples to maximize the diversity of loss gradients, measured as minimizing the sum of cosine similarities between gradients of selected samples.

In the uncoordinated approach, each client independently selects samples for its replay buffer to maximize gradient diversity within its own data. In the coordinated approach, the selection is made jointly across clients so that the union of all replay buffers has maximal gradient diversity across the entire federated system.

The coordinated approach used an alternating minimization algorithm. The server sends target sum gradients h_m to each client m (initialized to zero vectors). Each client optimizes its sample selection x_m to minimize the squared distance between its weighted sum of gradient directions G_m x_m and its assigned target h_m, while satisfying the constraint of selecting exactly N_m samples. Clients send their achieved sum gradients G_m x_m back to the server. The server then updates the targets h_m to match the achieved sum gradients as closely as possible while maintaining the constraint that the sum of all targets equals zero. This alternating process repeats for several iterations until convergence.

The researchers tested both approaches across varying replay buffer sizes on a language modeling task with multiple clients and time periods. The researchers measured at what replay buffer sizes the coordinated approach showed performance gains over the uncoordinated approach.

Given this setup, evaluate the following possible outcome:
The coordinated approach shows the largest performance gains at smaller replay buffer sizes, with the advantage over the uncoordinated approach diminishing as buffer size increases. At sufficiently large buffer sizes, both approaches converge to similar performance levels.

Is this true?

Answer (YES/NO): YES